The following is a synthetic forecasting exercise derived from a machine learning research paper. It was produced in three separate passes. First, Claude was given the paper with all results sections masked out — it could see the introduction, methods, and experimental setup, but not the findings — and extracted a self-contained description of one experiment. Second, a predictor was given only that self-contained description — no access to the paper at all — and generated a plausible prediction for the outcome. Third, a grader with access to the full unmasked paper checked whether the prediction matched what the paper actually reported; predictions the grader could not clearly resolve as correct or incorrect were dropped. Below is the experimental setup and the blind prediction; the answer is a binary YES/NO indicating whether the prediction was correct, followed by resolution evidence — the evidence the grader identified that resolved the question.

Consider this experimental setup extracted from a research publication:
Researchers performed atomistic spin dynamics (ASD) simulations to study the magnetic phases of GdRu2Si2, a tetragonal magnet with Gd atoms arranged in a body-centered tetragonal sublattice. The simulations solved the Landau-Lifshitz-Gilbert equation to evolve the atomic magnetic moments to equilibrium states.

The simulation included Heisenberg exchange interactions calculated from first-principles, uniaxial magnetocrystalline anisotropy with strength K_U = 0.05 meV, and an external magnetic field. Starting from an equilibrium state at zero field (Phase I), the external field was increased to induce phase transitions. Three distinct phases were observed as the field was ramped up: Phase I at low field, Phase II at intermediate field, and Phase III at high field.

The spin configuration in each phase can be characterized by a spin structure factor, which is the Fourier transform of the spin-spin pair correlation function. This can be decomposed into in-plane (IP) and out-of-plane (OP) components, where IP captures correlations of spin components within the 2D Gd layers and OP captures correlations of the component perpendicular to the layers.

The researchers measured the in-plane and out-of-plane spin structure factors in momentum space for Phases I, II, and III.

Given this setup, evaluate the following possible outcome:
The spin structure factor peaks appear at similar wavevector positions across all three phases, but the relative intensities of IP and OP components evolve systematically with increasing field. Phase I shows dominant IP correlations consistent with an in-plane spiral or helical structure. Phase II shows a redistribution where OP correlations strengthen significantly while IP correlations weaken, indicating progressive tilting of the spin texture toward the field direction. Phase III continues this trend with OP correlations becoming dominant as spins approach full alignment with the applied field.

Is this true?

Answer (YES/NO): NO